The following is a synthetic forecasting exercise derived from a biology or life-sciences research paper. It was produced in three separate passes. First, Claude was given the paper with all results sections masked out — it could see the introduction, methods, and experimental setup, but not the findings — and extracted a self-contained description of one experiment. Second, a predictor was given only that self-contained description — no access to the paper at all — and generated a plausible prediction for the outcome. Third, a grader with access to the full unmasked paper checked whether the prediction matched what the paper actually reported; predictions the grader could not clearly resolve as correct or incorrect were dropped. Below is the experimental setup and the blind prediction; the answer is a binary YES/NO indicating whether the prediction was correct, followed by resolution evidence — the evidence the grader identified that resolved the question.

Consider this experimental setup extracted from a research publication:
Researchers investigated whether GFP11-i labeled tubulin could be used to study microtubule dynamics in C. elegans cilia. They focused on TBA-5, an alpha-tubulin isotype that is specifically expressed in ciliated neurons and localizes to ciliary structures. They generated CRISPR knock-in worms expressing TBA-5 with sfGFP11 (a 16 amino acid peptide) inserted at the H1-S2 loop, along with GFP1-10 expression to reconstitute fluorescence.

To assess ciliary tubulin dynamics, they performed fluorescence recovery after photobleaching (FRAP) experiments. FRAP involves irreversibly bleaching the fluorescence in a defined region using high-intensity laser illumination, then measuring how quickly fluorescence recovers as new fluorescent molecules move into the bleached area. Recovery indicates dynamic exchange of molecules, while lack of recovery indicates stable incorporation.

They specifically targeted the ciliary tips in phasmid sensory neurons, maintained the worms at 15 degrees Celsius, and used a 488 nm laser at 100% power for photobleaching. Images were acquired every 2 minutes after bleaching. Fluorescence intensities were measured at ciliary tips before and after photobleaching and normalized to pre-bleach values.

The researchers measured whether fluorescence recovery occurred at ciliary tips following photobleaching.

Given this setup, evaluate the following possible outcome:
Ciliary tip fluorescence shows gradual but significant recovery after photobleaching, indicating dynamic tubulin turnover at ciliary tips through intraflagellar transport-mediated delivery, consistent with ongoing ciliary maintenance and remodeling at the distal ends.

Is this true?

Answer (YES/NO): NO